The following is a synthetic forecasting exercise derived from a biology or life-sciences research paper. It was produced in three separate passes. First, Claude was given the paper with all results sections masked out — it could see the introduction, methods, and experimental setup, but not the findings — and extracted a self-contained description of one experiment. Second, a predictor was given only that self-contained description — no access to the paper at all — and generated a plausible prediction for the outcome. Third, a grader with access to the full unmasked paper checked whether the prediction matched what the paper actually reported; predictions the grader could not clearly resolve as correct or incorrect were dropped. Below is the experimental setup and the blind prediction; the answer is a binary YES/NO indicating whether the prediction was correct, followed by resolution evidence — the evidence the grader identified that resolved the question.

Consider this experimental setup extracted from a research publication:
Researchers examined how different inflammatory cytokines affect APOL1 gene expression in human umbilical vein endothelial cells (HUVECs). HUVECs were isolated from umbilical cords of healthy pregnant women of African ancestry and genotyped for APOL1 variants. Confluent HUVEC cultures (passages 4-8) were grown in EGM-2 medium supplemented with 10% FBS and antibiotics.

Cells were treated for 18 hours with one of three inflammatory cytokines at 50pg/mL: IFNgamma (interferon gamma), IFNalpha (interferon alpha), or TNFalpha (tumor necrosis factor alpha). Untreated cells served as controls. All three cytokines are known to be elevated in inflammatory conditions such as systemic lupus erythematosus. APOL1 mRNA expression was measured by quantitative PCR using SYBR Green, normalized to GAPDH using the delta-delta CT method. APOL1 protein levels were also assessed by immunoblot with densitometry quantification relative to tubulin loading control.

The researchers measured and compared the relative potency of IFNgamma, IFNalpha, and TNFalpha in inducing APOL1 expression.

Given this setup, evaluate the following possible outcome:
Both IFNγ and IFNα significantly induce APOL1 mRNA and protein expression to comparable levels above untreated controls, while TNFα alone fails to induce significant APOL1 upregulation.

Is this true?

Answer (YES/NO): NO